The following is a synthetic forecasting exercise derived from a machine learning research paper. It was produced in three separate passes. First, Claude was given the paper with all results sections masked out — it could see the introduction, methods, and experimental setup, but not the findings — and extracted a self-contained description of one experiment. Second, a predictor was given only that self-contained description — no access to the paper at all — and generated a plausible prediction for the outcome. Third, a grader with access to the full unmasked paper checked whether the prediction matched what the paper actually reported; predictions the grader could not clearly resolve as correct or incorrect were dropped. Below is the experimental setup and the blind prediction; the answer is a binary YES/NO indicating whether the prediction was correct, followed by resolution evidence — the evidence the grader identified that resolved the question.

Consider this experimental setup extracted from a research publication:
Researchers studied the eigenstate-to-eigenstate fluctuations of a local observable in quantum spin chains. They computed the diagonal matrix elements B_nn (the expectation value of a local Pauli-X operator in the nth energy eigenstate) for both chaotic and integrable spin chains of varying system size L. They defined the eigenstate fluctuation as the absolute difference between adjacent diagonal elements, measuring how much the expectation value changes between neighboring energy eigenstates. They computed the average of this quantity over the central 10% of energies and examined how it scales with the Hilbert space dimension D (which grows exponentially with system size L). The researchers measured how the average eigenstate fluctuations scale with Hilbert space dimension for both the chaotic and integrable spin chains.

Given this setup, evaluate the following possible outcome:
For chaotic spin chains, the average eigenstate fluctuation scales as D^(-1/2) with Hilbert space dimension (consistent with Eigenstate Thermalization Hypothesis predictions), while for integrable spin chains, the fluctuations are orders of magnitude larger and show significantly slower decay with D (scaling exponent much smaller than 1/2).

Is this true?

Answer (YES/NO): NO